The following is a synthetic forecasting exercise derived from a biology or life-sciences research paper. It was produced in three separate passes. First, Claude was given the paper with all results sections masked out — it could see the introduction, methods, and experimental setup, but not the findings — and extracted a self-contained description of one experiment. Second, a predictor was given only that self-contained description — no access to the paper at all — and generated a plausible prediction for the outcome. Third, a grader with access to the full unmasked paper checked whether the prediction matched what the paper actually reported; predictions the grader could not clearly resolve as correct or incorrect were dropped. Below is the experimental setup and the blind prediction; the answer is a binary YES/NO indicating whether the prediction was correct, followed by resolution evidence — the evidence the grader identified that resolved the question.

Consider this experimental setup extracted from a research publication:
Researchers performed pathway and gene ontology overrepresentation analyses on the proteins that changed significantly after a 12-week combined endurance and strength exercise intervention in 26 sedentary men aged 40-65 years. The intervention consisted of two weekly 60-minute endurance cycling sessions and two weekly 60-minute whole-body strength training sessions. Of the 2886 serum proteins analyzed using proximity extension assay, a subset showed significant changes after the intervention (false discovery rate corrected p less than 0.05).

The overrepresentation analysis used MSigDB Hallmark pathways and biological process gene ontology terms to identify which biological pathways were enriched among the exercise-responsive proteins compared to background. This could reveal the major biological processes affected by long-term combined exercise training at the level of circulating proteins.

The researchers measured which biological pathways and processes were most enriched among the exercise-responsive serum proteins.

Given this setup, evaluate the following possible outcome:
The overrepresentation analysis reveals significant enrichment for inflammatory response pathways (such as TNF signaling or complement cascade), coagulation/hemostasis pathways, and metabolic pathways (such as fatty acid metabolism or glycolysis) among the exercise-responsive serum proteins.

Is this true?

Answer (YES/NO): NO